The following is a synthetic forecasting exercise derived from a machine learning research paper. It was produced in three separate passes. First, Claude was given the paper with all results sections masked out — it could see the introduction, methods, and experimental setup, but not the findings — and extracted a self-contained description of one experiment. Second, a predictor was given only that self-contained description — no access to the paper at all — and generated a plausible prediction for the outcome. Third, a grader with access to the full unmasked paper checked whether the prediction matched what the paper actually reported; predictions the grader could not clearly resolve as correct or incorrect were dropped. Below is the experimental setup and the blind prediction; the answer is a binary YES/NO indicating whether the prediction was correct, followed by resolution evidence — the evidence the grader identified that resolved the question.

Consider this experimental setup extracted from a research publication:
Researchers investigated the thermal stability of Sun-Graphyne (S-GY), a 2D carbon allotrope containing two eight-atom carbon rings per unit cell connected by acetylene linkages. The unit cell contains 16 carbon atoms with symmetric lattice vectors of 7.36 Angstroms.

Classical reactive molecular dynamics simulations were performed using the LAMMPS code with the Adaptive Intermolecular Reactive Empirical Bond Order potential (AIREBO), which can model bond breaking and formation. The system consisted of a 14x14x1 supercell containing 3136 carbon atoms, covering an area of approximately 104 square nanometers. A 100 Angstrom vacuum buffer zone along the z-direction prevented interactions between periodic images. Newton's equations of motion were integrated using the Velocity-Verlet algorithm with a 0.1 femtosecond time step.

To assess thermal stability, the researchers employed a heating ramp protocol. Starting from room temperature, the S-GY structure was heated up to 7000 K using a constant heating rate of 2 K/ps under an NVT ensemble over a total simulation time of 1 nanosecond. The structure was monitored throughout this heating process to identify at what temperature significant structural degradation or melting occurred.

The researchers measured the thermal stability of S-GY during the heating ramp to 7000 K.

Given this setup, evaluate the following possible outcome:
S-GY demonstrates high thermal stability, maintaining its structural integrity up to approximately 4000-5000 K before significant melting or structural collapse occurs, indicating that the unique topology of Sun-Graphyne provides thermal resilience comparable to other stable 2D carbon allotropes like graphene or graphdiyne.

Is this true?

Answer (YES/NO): NO